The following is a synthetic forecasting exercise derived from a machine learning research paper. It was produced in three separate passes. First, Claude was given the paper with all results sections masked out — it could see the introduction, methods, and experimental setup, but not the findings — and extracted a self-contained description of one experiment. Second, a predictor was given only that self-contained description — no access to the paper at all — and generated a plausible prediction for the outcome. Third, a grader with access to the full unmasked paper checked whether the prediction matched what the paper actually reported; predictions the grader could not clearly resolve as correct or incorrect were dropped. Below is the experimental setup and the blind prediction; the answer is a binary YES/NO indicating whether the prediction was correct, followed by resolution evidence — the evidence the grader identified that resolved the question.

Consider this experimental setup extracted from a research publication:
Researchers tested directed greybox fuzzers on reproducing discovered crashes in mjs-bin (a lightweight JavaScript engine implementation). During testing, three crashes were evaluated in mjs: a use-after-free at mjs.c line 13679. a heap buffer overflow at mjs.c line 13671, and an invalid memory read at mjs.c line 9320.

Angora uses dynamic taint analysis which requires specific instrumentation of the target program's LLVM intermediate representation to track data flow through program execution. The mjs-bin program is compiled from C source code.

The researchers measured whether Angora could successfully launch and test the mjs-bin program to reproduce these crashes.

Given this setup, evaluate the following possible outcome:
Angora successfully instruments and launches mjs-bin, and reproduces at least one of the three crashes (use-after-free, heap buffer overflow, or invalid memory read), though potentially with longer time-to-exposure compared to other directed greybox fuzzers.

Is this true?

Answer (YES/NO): NO